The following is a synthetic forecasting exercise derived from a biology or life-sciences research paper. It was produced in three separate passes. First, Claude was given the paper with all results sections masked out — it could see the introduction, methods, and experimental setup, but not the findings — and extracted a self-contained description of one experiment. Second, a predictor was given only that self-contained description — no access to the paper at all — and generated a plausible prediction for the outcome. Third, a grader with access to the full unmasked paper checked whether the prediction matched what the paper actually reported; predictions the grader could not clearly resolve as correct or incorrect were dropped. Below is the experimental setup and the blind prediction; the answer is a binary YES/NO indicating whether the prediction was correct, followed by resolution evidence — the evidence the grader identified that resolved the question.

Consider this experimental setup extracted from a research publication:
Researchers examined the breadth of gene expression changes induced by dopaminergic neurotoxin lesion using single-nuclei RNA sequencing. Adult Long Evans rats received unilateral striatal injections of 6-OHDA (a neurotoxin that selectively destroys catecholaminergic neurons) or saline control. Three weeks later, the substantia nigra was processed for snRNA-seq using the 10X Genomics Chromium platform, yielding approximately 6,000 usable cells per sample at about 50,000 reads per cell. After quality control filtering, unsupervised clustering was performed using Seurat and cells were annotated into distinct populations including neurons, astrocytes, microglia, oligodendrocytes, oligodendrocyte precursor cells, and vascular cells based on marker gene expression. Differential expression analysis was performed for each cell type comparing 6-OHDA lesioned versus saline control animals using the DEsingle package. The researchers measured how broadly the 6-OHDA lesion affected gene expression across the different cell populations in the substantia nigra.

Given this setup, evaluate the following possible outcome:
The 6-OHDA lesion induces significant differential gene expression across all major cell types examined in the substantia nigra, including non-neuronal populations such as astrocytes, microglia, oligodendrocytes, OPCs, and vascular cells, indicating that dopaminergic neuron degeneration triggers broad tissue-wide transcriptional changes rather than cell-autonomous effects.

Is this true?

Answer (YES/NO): NO